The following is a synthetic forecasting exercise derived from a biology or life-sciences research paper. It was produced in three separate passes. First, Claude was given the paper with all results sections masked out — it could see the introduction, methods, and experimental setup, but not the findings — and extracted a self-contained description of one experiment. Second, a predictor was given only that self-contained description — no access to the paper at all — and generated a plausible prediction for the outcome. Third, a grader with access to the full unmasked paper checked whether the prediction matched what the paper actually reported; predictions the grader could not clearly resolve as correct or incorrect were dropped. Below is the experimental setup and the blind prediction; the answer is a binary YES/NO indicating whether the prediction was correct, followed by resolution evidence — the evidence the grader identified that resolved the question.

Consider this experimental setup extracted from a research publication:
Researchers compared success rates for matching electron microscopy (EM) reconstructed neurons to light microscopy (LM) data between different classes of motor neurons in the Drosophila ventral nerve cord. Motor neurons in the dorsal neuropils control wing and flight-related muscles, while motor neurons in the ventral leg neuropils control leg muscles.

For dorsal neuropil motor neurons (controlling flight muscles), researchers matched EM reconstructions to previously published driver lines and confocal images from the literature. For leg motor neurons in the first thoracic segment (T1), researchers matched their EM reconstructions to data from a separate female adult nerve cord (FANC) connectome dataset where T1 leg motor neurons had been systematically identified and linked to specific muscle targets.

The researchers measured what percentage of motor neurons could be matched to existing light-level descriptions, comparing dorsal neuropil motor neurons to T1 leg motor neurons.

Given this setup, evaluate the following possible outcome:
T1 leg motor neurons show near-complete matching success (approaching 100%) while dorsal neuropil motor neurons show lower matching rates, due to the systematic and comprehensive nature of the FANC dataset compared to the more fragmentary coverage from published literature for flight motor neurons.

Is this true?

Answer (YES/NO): YES